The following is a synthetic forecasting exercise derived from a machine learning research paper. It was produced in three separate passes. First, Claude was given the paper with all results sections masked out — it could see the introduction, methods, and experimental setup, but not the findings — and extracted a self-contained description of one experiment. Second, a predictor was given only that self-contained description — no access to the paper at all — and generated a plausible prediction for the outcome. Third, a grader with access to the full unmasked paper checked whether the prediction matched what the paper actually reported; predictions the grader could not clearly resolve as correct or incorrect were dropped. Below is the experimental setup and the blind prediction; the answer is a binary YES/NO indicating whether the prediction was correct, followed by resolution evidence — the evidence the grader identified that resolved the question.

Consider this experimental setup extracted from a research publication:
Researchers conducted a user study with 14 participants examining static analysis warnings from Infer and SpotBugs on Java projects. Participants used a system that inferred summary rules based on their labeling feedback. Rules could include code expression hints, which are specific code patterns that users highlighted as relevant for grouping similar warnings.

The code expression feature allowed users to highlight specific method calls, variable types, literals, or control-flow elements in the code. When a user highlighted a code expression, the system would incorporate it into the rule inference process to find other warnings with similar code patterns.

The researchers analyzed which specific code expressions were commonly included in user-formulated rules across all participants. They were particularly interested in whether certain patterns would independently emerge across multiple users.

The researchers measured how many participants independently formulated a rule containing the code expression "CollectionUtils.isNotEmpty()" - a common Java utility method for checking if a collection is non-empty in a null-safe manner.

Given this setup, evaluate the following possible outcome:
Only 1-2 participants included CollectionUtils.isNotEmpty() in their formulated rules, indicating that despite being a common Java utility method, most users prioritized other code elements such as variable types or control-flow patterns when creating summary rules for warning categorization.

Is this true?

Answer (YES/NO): NO